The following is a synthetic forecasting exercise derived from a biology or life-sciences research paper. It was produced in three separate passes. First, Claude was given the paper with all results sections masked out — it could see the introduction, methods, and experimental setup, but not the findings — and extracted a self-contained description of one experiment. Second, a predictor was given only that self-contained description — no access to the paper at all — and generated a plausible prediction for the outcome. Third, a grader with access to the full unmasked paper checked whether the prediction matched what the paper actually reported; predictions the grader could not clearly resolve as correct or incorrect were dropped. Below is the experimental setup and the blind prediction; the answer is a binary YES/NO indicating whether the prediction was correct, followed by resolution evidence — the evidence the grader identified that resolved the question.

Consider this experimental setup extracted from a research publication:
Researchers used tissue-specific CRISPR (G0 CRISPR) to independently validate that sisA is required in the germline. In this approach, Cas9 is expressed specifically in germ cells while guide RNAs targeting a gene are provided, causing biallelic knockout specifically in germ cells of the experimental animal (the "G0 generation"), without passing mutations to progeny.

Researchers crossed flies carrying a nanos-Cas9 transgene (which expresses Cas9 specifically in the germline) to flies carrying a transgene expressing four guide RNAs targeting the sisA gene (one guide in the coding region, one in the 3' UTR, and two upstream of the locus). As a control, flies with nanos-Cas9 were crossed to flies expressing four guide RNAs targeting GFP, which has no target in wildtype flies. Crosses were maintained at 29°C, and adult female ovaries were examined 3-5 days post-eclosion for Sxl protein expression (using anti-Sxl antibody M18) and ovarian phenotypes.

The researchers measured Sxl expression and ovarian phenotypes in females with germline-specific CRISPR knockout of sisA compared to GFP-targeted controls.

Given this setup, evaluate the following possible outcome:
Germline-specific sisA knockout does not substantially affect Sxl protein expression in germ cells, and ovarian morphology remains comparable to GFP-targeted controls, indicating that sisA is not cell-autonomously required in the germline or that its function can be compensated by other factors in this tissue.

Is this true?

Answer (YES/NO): NO